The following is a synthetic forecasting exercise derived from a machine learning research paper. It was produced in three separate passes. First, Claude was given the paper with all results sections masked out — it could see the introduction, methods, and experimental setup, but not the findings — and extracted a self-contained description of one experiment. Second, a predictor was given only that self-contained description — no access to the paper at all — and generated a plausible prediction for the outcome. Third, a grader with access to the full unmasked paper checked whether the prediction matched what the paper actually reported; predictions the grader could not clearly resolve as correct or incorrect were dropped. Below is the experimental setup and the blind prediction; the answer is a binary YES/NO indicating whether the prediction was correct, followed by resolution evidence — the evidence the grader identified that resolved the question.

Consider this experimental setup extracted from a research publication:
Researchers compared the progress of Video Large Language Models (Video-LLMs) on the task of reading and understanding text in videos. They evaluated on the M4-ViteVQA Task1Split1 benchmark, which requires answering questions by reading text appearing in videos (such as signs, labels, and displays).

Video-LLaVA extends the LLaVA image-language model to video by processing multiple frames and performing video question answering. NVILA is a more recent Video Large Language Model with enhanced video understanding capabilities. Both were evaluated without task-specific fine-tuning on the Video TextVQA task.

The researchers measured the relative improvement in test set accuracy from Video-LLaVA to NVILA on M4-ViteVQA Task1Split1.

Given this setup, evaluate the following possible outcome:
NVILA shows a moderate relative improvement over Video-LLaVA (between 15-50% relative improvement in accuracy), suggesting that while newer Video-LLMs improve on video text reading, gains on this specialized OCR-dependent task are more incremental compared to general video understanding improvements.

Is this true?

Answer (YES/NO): NO